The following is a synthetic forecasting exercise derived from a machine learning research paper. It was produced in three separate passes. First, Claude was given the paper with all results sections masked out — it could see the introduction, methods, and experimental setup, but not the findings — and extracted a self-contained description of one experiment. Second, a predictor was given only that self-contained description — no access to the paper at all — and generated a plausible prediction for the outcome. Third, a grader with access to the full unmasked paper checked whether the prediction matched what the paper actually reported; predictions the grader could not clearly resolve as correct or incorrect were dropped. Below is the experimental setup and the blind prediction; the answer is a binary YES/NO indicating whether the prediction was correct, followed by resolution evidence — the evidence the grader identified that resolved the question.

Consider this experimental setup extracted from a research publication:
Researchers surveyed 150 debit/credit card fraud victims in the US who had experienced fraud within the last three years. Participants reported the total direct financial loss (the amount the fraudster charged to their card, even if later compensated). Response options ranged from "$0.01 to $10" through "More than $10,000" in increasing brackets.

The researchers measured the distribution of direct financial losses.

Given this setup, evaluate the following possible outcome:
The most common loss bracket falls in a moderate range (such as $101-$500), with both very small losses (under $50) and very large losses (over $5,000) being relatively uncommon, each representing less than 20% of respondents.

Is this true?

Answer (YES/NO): NO